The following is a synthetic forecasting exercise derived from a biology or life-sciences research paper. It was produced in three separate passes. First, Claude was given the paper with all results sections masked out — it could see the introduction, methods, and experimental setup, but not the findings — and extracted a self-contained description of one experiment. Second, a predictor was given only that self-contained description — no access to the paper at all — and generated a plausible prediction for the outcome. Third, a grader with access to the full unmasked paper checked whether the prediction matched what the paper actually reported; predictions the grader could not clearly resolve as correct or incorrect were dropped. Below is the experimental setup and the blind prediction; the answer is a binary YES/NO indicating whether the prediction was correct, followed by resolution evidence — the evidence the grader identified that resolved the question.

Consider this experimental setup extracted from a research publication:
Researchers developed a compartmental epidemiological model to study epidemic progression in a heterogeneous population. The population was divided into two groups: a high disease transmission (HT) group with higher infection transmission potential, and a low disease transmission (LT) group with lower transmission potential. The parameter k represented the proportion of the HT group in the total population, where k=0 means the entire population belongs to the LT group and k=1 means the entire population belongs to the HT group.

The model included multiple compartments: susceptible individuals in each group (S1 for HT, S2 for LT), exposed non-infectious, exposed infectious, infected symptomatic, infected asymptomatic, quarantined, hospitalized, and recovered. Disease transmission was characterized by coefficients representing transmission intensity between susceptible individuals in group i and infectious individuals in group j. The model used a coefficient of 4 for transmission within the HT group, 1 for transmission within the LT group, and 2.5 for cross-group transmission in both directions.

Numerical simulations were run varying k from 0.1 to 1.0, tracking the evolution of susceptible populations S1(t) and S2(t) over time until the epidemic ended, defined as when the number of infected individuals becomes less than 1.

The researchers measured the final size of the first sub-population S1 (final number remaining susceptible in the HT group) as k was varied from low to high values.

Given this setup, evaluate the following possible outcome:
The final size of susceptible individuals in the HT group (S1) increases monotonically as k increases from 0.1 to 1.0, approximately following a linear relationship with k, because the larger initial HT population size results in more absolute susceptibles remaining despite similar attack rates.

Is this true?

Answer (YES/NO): NO